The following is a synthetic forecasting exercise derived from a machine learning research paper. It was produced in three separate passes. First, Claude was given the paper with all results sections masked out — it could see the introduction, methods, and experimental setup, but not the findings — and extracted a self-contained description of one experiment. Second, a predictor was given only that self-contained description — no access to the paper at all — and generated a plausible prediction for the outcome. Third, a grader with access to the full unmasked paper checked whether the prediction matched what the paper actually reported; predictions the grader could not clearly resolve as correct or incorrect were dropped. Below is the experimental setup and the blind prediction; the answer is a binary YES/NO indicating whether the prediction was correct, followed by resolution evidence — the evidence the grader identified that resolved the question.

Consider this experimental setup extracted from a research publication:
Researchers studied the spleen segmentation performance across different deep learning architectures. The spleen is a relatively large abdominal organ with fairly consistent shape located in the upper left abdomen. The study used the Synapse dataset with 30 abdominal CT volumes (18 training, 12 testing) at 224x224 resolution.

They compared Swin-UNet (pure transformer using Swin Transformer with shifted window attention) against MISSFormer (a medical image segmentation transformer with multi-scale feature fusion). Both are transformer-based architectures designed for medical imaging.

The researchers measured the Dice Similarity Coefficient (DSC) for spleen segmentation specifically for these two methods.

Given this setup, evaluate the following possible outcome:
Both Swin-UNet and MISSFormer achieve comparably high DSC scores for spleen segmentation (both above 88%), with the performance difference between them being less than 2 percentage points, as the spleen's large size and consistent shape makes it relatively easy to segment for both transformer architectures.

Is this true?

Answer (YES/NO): YES